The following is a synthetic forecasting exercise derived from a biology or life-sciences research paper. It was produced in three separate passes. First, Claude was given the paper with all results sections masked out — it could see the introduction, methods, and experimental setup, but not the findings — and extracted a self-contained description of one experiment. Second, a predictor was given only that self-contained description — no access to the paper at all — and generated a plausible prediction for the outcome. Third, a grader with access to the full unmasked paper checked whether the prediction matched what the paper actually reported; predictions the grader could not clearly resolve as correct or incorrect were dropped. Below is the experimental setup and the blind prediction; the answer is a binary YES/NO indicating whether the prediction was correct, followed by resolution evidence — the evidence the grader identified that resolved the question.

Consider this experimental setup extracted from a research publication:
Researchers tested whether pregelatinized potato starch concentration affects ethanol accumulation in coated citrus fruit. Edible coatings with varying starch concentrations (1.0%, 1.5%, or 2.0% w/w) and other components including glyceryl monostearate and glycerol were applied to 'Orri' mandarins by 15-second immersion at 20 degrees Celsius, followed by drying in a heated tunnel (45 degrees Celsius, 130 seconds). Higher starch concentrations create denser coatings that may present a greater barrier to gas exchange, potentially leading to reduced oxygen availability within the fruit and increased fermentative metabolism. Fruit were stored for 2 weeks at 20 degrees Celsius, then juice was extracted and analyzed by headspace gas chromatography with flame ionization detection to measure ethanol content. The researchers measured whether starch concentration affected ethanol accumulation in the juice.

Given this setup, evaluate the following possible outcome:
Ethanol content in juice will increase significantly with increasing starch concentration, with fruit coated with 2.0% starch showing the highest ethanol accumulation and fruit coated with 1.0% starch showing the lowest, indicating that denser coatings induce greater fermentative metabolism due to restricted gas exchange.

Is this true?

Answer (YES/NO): NO